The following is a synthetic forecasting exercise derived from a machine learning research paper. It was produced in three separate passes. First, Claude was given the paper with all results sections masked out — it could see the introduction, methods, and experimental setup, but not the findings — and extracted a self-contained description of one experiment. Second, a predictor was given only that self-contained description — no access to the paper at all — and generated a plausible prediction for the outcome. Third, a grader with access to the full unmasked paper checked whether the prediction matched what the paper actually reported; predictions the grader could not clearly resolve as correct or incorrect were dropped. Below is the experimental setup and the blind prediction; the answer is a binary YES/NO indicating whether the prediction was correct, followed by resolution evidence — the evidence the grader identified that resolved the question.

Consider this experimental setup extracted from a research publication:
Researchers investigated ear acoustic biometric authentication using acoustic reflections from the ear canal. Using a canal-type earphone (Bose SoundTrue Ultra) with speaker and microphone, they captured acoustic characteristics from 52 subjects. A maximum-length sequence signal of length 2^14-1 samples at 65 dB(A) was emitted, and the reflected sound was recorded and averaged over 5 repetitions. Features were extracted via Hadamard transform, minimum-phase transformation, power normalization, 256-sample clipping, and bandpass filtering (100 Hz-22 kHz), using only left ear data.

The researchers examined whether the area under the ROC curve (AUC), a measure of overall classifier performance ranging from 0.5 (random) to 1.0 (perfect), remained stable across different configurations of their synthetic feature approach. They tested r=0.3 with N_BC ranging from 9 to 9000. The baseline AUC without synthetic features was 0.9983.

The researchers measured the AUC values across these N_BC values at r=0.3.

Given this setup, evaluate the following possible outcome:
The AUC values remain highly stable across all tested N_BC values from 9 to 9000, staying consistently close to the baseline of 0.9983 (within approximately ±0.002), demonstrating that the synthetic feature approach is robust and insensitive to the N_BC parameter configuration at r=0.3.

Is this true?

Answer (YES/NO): YES